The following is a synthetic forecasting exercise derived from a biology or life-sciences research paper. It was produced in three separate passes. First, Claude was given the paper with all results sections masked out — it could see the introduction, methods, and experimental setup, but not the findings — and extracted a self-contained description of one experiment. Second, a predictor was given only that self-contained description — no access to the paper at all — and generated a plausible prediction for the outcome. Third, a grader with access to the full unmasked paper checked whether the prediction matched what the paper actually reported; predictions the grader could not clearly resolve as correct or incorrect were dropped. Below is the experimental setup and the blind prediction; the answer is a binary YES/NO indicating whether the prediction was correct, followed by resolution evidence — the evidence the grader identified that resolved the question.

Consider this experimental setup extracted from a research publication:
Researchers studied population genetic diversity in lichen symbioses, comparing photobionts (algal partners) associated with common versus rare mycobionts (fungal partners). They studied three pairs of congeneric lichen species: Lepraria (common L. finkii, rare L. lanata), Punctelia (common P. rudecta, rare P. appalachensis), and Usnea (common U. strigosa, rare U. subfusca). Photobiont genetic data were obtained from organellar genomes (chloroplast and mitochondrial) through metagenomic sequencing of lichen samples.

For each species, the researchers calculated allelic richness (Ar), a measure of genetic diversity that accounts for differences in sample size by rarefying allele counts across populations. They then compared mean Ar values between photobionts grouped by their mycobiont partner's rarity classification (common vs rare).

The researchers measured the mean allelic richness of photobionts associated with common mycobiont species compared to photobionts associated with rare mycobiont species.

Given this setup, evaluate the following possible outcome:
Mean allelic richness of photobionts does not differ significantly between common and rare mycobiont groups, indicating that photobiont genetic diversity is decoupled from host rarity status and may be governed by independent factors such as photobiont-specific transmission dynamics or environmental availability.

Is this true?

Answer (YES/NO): NO